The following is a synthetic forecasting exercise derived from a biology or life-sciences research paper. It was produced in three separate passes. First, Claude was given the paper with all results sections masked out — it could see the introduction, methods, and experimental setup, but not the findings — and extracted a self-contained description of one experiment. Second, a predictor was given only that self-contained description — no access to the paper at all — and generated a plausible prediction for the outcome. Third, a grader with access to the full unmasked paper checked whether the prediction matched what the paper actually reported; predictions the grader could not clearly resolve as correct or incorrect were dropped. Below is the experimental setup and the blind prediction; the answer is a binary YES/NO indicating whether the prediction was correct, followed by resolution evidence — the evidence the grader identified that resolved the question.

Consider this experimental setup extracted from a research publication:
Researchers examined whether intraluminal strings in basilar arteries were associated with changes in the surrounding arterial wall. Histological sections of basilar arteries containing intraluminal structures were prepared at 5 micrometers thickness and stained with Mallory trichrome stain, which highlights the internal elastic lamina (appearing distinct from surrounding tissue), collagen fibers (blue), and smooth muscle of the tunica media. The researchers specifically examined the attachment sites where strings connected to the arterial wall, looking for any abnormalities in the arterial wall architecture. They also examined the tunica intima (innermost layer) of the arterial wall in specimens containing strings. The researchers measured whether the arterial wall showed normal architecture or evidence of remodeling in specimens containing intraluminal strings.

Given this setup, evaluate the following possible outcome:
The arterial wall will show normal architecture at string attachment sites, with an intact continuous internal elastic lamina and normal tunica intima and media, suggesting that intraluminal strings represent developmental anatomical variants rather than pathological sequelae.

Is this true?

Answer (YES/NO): NO